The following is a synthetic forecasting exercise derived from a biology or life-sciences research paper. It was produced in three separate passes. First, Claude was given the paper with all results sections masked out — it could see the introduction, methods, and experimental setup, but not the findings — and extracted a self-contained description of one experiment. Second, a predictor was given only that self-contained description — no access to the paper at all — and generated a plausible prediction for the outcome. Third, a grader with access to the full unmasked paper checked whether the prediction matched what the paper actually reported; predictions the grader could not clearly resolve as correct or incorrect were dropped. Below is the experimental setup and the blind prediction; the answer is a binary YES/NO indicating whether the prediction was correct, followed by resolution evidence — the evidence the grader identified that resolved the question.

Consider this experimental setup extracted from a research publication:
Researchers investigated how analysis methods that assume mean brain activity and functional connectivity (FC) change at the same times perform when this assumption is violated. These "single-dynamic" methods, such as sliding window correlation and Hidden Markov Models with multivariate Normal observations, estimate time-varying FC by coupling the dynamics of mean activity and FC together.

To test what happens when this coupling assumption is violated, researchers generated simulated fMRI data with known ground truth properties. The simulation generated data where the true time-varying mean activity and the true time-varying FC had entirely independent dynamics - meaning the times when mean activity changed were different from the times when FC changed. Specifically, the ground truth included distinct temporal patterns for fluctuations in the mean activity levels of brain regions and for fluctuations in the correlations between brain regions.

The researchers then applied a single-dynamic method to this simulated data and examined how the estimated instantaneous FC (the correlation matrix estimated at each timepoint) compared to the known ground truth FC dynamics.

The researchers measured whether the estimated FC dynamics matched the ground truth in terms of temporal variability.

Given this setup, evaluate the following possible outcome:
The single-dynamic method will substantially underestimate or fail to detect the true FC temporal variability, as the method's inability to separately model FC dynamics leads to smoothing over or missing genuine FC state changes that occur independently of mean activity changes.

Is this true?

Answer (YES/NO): YES